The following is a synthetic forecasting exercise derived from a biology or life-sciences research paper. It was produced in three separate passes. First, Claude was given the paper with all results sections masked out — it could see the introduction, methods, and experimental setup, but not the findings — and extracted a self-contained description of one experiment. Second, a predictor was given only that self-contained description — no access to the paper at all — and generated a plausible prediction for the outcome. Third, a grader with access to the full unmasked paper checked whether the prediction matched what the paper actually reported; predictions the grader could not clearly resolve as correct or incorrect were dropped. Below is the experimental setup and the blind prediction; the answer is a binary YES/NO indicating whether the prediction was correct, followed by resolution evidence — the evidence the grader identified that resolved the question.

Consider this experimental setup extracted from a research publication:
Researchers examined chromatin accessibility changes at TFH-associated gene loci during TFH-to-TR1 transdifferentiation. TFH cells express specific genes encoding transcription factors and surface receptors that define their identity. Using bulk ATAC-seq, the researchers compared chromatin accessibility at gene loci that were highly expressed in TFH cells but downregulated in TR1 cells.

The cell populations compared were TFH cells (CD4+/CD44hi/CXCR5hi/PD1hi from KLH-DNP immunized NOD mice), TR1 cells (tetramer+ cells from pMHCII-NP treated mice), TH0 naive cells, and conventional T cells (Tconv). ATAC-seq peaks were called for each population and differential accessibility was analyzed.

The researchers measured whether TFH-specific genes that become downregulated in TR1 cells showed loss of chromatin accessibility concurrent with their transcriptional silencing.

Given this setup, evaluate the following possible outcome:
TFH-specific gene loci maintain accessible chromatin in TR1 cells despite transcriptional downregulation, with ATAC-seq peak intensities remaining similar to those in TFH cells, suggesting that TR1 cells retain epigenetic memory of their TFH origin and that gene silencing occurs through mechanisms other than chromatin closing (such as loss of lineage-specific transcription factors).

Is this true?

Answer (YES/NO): NO